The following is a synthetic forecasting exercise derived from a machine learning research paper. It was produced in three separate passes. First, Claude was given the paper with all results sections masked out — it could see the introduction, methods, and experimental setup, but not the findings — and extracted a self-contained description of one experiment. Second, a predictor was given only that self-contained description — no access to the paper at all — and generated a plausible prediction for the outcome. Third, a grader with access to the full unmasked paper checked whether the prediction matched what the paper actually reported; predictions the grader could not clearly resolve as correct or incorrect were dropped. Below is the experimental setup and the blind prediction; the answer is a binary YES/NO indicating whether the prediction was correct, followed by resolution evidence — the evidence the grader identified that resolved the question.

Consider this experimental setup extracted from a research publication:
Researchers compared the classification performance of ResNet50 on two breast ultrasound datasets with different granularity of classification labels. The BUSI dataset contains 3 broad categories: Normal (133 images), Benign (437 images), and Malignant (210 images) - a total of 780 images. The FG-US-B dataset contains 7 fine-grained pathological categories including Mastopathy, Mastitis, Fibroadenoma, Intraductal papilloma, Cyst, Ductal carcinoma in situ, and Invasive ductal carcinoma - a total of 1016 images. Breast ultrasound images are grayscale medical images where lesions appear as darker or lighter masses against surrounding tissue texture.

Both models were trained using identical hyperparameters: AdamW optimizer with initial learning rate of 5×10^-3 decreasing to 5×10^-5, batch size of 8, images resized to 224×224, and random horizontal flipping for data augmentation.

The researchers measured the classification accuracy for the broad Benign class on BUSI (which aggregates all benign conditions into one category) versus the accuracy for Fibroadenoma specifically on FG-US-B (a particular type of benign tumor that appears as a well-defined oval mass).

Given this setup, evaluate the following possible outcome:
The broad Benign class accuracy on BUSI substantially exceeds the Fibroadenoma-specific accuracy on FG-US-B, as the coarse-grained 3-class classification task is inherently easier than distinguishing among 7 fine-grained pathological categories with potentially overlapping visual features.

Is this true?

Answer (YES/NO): NO